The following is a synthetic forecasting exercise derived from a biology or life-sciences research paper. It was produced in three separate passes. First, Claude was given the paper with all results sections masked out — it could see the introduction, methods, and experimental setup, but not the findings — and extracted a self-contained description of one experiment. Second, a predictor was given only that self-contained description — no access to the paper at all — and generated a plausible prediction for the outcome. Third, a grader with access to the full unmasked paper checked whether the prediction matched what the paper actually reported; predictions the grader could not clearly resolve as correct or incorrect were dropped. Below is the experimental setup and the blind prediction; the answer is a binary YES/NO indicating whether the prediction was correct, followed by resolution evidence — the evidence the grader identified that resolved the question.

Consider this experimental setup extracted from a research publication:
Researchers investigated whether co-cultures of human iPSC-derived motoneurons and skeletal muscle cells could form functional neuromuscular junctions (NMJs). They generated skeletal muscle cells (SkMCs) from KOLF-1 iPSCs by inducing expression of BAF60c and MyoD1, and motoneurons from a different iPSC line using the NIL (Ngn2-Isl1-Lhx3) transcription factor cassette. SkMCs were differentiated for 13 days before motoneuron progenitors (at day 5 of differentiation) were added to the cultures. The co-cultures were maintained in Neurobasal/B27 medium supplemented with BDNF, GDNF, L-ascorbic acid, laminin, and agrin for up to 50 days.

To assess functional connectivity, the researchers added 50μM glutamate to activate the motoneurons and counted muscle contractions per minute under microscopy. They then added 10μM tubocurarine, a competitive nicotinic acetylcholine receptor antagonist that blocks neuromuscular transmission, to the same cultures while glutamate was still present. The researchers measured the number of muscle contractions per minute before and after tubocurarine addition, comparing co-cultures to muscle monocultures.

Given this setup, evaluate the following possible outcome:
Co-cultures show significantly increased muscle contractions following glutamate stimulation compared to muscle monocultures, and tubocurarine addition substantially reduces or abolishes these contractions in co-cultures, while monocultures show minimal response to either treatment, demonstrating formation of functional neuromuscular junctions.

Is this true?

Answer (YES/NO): YES